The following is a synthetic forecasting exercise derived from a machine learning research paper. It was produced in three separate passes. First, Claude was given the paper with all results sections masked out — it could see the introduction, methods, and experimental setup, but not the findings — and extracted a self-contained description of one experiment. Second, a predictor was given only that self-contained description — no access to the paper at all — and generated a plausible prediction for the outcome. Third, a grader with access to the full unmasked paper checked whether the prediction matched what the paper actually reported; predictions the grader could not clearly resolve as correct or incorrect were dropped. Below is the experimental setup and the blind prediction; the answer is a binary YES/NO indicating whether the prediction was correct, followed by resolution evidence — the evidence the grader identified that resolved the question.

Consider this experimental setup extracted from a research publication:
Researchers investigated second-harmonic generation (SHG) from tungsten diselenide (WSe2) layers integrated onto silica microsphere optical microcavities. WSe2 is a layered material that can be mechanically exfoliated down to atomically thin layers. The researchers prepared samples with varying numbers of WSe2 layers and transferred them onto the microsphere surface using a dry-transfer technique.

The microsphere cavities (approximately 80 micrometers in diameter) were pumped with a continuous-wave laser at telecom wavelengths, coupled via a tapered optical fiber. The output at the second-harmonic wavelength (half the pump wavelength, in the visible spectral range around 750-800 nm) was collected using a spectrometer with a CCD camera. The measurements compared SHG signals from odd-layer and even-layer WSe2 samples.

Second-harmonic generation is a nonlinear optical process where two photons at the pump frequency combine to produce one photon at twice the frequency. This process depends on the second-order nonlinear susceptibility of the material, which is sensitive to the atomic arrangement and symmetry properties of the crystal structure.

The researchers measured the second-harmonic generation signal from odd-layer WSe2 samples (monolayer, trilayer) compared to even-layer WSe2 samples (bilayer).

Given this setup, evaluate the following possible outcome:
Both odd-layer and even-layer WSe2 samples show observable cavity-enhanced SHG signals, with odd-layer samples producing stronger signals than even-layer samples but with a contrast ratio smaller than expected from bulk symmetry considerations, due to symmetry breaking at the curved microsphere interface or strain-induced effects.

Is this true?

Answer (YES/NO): NO